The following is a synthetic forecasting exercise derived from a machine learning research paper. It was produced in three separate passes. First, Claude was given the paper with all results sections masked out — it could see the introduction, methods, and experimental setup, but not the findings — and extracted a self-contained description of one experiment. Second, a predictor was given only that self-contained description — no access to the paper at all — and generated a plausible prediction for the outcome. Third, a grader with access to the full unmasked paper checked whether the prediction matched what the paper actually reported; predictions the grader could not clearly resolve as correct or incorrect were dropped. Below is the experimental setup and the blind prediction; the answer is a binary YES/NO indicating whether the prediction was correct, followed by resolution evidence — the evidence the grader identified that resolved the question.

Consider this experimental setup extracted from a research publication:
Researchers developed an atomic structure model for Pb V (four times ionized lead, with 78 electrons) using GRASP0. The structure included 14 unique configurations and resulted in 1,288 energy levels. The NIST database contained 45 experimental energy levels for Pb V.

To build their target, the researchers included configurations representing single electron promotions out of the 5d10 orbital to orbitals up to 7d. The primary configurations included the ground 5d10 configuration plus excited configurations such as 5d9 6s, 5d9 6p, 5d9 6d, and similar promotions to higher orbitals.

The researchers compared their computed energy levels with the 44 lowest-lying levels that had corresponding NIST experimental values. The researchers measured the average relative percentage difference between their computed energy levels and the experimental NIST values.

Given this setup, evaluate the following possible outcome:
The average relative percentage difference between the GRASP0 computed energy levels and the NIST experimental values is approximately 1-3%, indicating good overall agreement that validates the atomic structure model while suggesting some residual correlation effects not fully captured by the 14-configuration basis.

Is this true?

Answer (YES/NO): NO